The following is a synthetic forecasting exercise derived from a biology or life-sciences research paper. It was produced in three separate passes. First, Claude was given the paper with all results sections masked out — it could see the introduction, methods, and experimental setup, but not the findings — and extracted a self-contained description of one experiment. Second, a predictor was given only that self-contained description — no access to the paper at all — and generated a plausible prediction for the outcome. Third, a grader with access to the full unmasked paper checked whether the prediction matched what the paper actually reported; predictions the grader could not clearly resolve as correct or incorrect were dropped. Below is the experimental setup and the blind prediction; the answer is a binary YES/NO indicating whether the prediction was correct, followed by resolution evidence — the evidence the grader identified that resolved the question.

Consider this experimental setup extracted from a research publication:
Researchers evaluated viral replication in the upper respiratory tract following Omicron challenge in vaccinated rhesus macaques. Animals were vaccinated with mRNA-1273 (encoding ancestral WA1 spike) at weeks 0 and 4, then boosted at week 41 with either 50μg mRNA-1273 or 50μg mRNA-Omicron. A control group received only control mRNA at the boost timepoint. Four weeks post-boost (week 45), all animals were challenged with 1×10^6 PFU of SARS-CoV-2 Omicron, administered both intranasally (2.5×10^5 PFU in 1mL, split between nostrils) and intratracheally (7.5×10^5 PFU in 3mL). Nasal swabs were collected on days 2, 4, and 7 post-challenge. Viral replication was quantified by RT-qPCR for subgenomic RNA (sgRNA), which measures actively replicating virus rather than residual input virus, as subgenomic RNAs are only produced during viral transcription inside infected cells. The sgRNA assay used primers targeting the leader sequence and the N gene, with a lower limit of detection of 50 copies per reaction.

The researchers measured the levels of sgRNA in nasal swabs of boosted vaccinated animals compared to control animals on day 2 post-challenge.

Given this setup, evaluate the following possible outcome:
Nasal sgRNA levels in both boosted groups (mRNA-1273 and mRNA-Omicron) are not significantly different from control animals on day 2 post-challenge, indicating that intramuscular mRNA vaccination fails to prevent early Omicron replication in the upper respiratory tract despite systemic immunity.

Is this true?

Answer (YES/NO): YES